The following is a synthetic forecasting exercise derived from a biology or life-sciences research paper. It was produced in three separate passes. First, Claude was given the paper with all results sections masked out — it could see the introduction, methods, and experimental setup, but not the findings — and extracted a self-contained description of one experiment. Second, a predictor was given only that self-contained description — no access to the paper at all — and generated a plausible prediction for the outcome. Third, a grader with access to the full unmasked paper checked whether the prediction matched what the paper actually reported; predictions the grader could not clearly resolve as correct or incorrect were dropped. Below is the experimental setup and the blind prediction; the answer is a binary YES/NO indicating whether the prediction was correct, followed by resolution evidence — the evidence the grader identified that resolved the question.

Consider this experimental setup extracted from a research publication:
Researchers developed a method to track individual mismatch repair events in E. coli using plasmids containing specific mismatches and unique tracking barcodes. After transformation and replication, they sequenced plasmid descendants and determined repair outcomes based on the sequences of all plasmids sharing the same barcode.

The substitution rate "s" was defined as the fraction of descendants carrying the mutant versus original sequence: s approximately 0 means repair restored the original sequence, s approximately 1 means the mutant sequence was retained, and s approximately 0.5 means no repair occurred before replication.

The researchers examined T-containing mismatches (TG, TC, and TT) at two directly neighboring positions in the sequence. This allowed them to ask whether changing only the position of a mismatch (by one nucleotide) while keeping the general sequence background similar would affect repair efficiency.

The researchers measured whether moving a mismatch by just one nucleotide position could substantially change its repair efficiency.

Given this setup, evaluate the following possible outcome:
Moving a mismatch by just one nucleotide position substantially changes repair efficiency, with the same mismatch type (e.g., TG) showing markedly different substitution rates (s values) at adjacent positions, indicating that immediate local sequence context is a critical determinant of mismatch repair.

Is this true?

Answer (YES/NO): YES